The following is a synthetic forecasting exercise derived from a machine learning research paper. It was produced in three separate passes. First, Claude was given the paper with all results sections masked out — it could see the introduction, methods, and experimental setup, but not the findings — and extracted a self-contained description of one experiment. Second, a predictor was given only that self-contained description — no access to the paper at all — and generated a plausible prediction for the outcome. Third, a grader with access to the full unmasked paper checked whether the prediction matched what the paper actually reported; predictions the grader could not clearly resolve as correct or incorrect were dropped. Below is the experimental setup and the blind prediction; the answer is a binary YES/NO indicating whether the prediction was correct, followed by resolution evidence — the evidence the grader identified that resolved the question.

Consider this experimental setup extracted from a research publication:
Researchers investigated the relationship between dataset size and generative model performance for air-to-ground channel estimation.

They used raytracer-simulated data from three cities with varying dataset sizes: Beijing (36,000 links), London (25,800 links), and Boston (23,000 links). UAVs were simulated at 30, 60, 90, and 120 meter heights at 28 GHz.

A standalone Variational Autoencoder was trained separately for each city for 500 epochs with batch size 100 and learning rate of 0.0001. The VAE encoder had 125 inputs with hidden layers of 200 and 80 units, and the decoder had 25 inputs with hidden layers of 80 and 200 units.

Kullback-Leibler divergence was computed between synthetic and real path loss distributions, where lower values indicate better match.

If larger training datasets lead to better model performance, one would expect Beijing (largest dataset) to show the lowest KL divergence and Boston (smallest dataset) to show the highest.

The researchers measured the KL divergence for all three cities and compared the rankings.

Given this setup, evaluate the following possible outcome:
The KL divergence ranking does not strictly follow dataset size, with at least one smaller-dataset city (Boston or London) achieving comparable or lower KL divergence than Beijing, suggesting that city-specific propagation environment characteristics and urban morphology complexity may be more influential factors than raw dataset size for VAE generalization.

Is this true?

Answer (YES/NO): YES